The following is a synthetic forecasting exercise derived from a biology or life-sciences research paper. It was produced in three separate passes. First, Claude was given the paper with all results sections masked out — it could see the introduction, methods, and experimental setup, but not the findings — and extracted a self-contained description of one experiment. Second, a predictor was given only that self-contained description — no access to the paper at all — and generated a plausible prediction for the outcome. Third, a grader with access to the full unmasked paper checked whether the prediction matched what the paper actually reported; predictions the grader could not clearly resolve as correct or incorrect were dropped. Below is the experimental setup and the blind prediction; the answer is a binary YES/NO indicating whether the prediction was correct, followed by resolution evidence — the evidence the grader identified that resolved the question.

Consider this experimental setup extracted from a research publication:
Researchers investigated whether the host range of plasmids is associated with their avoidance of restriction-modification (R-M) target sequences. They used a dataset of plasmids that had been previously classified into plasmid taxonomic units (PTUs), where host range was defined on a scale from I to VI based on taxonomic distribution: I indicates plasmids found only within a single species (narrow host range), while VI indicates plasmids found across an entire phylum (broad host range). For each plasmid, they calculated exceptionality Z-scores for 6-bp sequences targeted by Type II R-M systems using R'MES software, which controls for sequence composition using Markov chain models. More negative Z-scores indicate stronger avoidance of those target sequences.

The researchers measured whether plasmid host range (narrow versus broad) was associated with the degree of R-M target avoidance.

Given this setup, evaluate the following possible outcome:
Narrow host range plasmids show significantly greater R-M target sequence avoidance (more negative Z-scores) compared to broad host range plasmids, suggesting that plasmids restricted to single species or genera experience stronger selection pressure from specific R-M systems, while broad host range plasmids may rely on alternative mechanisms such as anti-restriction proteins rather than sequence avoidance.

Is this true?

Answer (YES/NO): NO